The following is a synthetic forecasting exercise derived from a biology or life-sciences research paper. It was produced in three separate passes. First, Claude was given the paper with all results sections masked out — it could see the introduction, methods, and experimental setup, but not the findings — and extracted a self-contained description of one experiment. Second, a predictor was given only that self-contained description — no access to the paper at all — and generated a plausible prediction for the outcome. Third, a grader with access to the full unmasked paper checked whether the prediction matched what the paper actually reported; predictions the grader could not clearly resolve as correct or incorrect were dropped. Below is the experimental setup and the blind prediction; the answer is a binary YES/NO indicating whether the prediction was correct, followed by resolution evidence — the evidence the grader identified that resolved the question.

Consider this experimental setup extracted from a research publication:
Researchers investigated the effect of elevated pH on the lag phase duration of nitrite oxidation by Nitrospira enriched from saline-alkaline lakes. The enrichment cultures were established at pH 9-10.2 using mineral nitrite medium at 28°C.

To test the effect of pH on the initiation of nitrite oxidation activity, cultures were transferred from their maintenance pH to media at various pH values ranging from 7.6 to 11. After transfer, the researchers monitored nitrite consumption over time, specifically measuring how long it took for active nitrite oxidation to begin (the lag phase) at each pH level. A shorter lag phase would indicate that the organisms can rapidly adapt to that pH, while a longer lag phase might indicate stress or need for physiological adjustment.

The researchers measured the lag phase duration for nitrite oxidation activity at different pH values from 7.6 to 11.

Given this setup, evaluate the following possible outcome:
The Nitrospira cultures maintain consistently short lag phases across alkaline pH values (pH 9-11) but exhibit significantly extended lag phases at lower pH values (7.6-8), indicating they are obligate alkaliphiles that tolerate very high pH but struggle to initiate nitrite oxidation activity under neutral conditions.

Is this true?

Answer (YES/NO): NO